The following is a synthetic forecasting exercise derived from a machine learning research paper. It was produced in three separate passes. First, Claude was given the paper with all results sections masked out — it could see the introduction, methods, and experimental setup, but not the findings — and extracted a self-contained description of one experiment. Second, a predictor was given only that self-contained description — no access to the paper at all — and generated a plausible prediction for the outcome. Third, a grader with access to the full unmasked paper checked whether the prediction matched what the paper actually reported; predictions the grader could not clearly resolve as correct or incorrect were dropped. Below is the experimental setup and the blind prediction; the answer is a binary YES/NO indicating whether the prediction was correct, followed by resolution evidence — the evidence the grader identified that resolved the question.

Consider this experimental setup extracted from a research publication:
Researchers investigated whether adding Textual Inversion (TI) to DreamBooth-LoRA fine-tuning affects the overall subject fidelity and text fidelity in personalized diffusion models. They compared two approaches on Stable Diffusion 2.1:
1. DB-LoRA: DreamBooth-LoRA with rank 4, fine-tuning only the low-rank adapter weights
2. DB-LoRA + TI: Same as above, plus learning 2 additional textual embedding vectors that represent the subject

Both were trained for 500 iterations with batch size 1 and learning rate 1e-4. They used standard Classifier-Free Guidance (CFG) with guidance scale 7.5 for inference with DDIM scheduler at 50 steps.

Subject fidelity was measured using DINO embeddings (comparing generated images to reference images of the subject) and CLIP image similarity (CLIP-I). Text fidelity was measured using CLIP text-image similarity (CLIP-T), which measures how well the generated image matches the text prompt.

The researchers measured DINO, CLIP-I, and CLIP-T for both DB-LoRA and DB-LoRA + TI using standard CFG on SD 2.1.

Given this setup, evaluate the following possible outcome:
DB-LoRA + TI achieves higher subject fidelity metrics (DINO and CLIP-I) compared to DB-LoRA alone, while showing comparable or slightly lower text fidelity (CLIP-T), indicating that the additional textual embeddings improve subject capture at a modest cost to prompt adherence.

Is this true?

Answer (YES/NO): YES